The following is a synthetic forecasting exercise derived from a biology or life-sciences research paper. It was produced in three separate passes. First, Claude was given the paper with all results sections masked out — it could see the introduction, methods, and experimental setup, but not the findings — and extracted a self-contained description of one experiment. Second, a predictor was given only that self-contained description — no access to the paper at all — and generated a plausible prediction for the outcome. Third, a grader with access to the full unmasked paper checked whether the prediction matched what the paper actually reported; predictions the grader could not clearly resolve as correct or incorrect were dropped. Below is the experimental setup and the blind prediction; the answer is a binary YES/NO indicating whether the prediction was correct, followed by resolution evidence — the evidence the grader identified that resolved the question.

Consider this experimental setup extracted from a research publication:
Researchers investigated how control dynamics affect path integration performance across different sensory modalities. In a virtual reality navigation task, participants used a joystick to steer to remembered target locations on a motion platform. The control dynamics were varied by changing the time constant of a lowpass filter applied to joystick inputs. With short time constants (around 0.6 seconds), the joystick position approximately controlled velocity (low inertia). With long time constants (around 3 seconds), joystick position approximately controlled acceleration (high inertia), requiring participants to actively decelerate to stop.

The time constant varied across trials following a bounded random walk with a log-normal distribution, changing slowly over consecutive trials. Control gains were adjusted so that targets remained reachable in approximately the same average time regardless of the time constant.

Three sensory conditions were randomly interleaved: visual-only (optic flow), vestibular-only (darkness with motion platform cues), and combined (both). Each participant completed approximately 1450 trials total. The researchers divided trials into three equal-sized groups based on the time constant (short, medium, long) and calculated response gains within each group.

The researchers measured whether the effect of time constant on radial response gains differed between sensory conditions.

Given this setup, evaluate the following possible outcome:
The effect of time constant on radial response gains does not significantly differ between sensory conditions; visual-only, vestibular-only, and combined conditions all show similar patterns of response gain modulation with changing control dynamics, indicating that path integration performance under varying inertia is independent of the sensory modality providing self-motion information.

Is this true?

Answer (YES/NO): NO